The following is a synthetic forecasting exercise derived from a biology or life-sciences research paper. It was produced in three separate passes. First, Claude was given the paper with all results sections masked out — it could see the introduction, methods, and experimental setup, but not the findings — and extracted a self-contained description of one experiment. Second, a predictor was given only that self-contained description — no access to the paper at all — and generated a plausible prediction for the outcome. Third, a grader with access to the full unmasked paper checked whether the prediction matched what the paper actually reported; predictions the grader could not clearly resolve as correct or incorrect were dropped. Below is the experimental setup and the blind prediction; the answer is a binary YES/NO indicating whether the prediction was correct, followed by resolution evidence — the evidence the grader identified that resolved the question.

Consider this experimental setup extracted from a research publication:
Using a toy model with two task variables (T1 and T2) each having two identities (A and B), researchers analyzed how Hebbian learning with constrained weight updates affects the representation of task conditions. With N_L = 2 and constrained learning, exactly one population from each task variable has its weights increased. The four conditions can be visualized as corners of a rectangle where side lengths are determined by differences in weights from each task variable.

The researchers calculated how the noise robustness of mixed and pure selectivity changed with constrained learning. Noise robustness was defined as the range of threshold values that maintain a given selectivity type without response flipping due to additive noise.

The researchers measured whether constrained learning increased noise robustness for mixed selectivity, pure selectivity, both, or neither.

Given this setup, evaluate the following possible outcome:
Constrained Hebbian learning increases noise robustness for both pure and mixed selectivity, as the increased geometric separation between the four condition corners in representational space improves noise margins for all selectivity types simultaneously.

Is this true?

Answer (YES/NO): YES